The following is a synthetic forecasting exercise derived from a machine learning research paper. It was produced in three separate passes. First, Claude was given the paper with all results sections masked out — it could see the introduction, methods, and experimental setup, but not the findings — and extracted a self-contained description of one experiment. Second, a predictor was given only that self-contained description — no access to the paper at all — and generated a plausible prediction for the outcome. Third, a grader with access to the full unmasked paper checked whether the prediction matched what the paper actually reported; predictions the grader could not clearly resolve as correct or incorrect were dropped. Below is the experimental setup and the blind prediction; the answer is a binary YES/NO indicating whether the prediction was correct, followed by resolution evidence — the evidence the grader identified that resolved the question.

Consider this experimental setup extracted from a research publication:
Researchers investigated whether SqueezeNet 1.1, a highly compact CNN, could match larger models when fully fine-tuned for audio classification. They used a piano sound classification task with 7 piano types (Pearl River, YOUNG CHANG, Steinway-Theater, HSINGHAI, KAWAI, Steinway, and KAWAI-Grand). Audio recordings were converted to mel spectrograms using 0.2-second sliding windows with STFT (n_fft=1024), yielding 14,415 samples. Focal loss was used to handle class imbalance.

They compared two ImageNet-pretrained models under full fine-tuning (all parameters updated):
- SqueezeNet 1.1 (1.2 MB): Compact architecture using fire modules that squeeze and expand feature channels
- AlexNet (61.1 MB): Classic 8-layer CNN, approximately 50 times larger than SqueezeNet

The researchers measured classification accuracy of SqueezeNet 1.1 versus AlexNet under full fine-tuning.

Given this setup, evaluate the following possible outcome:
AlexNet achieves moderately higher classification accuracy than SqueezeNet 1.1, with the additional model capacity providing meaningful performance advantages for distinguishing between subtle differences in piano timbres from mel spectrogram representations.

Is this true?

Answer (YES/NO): NO